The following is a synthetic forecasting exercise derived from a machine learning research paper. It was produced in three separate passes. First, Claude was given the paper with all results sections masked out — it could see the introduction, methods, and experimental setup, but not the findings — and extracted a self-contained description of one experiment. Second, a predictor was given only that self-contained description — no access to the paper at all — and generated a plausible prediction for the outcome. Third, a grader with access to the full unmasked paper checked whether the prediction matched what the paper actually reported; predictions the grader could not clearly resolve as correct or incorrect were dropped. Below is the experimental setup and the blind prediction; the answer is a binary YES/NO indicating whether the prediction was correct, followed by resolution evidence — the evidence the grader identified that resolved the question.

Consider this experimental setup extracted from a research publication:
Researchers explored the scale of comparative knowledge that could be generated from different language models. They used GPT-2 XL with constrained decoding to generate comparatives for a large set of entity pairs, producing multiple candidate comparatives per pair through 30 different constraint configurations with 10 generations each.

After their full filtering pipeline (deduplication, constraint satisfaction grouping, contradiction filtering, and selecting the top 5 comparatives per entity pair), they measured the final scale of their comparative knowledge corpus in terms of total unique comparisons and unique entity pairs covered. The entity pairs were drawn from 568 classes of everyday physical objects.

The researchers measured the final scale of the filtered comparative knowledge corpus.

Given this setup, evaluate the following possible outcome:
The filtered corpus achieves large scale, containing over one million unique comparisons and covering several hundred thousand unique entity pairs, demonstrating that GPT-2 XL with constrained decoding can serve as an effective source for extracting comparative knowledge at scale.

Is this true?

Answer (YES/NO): YES